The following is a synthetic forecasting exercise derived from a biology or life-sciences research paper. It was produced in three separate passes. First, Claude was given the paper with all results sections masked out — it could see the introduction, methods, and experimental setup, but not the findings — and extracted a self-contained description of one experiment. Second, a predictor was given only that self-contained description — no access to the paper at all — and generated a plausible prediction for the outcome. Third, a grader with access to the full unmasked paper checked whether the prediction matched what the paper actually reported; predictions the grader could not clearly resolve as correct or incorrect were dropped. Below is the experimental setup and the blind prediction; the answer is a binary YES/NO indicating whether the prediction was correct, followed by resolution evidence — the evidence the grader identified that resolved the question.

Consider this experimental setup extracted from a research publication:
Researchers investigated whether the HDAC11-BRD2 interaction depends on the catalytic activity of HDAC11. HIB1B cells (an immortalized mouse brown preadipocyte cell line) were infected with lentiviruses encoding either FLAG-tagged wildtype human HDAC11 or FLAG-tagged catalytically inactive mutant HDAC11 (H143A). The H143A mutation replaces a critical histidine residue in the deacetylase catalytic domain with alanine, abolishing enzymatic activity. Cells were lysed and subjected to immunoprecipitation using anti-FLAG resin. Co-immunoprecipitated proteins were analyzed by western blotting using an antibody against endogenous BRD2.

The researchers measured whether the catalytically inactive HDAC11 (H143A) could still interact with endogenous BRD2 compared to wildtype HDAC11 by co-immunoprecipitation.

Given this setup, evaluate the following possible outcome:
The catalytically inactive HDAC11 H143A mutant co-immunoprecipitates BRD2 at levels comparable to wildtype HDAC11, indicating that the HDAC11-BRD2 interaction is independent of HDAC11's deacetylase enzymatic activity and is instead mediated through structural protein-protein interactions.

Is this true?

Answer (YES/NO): YES